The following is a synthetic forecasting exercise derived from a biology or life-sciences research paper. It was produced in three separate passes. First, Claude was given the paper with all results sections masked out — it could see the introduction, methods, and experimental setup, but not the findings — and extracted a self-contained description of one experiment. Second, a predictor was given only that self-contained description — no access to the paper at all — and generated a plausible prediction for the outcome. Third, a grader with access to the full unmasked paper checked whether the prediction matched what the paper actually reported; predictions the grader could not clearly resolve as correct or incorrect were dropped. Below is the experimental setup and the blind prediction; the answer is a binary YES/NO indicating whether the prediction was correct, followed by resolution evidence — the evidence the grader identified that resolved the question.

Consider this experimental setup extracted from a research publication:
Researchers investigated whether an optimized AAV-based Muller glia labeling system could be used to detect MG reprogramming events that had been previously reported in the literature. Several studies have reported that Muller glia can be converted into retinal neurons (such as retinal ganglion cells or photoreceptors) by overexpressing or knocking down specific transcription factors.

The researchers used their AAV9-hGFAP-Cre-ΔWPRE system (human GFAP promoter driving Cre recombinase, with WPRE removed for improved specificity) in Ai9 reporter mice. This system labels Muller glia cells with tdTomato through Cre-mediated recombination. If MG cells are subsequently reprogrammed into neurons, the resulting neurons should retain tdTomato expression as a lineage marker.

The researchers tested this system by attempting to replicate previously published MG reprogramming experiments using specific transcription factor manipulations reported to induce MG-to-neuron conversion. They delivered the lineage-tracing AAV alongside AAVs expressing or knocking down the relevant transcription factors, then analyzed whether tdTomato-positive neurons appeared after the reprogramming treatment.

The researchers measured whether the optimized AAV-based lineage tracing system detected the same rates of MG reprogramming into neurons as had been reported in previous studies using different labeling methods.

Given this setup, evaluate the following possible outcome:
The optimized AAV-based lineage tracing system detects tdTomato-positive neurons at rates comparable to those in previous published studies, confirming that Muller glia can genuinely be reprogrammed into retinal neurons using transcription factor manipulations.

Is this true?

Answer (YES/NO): NO